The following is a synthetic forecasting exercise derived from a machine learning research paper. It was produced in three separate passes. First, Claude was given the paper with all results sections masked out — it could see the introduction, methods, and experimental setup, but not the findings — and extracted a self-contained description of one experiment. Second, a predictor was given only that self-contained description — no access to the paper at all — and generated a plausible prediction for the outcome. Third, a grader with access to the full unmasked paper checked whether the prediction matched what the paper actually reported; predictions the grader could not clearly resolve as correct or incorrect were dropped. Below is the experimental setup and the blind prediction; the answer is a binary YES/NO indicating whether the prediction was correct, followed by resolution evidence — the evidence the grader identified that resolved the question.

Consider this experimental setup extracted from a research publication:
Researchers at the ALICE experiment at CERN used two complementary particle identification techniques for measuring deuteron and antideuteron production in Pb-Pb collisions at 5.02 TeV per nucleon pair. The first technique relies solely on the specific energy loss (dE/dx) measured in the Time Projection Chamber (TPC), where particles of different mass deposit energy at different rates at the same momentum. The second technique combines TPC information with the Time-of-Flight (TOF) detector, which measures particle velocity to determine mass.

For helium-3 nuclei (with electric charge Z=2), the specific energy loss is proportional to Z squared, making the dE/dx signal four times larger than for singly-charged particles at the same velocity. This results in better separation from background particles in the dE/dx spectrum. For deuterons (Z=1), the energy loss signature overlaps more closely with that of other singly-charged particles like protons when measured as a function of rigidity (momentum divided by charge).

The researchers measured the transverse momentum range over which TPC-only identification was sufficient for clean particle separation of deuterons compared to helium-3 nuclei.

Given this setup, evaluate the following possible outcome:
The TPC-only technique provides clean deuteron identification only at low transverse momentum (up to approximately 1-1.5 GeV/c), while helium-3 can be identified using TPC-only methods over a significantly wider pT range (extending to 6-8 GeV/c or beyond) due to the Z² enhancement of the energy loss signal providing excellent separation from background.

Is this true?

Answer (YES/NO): YES